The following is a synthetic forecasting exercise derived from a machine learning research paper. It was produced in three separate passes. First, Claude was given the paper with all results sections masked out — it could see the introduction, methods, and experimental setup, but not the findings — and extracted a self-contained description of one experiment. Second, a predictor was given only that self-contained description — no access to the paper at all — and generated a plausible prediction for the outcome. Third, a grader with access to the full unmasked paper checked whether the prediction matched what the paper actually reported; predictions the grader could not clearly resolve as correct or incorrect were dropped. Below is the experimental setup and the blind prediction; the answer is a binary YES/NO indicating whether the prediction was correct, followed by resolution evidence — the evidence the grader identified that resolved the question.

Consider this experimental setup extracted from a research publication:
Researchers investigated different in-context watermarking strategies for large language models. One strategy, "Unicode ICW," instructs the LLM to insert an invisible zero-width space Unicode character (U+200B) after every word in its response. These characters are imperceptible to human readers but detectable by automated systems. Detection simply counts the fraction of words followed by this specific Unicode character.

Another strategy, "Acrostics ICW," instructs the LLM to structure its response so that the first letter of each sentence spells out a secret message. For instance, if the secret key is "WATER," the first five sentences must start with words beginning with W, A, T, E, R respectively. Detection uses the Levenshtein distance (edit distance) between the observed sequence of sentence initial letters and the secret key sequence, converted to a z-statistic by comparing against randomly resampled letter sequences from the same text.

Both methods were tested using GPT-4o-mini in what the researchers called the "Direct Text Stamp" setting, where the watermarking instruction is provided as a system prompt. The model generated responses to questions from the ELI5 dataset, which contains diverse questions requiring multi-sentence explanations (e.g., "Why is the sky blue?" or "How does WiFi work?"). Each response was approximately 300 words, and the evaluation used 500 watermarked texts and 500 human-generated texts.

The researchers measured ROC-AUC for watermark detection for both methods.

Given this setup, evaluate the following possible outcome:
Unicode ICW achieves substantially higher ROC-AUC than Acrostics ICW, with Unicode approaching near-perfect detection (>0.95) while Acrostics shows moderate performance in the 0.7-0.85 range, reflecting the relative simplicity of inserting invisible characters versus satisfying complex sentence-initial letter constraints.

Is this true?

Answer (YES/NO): NO